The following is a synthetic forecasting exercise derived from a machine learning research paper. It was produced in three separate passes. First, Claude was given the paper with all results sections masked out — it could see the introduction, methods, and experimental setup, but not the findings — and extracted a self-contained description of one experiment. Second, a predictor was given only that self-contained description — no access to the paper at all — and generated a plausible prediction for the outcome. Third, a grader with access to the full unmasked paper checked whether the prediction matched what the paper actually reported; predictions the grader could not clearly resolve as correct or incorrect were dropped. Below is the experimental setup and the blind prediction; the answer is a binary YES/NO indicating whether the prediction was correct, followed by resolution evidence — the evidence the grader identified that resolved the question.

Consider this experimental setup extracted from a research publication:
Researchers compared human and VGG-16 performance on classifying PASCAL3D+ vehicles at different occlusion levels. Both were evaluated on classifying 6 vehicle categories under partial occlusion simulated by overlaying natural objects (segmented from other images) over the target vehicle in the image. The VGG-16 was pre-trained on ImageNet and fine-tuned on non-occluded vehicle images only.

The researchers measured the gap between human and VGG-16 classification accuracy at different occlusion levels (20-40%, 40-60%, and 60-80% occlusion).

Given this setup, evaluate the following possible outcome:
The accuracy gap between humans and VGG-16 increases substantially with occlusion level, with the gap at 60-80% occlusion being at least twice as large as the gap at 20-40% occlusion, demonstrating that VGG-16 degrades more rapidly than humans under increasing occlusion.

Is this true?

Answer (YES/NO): YES